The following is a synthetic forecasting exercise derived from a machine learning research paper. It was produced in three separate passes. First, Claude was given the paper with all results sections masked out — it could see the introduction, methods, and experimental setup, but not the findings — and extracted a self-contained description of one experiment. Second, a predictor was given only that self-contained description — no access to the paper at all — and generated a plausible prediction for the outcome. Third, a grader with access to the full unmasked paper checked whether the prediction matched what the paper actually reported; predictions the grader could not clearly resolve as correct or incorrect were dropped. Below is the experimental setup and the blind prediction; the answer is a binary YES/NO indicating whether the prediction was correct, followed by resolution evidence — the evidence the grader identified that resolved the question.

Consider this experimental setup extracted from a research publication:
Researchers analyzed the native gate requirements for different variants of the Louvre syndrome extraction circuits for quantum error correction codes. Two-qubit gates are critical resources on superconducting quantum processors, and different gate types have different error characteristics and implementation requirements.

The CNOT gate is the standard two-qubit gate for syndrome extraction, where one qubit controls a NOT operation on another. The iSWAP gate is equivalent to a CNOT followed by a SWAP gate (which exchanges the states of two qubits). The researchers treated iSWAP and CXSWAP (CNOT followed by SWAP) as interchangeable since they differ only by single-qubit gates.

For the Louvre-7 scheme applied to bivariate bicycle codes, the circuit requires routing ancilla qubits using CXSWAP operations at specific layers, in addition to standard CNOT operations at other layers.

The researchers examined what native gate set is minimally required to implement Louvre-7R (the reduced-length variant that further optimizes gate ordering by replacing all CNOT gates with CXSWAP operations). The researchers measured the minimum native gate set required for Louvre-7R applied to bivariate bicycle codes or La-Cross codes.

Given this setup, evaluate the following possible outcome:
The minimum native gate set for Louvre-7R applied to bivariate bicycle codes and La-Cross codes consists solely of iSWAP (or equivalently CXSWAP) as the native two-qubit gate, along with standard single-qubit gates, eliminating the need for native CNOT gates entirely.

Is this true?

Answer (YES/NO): YES